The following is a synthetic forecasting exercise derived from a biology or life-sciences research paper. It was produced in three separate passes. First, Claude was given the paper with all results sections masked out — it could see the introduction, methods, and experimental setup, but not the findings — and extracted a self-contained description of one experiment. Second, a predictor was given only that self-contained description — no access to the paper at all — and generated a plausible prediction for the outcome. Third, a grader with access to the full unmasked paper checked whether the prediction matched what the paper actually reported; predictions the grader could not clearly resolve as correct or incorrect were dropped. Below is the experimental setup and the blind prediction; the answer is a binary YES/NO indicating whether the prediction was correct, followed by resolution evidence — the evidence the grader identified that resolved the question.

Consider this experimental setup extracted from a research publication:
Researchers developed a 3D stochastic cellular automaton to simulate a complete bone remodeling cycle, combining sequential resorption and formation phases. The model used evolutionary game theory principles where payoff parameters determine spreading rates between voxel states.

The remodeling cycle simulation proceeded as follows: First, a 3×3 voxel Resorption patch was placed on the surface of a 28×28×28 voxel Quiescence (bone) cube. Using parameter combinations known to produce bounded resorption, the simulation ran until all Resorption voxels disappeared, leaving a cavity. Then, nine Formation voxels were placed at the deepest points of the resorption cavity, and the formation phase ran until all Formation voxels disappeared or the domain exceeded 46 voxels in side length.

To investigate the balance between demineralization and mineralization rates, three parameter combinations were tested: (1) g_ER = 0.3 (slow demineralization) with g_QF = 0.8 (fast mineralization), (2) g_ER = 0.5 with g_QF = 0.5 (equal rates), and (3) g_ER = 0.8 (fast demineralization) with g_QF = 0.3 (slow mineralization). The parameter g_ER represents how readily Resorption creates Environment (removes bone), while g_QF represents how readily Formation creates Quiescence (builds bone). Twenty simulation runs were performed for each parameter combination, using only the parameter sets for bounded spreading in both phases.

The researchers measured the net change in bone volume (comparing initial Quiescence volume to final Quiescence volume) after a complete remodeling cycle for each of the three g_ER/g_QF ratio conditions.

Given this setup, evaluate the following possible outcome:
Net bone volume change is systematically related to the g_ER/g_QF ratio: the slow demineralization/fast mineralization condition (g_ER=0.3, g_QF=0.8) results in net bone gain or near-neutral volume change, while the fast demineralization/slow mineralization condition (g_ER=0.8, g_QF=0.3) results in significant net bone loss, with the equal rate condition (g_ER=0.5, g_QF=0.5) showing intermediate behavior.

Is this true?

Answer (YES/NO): NO